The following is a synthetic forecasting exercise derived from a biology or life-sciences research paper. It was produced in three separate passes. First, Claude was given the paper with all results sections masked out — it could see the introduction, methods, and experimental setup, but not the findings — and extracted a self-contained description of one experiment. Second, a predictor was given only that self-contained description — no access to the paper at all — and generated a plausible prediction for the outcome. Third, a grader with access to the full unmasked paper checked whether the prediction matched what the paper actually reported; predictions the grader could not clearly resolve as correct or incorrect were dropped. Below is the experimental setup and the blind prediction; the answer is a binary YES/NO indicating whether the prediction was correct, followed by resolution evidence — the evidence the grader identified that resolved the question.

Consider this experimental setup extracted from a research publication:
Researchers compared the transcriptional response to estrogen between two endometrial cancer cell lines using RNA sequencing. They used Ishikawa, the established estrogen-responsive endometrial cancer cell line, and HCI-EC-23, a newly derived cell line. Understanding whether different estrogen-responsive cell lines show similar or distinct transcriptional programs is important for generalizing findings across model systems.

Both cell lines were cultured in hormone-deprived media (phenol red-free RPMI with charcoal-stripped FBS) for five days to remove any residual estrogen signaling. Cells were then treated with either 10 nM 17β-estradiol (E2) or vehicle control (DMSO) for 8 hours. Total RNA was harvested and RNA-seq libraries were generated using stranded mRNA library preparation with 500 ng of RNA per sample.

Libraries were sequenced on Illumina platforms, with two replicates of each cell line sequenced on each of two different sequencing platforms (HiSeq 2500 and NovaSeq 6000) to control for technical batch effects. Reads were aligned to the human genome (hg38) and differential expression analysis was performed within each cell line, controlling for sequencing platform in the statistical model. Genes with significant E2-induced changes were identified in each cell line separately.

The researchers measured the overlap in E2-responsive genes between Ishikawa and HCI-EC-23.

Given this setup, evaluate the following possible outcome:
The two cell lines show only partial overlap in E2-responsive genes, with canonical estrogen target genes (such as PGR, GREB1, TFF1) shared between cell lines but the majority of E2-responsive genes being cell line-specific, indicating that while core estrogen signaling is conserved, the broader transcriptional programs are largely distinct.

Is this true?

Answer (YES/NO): YES